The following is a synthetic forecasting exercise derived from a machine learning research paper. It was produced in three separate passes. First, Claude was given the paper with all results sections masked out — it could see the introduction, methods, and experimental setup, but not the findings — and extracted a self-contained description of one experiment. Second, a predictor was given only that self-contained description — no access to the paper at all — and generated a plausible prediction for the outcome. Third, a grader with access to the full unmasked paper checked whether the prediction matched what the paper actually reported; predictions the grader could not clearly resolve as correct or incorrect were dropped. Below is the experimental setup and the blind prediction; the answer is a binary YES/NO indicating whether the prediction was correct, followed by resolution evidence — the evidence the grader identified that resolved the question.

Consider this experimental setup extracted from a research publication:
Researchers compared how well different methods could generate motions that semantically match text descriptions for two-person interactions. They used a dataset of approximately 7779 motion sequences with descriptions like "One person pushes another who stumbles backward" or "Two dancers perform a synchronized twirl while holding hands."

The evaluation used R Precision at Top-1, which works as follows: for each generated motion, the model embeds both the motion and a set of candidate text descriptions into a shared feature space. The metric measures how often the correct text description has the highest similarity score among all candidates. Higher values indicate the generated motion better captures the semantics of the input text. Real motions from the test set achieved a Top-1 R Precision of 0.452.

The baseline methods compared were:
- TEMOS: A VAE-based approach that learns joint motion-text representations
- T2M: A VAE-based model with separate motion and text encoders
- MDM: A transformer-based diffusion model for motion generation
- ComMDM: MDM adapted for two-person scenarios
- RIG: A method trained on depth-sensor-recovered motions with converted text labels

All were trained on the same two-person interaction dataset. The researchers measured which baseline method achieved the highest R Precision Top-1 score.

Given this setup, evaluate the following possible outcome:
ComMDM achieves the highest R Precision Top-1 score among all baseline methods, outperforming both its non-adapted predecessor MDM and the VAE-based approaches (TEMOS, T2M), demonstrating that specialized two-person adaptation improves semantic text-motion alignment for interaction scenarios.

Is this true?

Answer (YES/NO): NO